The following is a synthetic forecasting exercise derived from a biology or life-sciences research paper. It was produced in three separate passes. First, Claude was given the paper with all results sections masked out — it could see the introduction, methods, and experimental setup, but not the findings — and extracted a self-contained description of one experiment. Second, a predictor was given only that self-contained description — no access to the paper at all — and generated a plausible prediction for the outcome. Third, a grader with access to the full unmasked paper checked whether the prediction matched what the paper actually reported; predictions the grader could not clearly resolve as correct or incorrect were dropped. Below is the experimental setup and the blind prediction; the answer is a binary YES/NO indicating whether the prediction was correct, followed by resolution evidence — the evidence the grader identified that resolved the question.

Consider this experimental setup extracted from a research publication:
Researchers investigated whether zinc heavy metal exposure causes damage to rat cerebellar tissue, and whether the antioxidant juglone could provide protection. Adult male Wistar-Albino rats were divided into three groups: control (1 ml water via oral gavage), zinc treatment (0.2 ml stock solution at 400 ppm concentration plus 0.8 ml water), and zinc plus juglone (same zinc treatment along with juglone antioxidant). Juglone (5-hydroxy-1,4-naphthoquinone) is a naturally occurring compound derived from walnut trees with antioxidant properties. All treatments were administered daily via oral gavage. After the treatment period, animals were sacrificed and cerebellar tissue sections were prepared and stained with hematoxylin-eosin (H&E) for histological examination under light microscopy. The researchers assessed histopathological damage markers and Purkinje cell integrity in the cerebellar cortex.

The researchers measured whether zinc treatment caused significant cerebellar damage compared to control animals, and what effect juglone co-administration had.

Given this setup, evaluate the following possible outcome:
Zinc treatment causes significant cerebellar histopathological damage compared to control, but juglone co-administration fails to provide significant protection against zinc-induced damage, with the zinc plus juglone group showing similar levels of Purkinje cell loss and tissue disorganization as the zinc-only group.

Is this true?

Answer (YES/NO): NO